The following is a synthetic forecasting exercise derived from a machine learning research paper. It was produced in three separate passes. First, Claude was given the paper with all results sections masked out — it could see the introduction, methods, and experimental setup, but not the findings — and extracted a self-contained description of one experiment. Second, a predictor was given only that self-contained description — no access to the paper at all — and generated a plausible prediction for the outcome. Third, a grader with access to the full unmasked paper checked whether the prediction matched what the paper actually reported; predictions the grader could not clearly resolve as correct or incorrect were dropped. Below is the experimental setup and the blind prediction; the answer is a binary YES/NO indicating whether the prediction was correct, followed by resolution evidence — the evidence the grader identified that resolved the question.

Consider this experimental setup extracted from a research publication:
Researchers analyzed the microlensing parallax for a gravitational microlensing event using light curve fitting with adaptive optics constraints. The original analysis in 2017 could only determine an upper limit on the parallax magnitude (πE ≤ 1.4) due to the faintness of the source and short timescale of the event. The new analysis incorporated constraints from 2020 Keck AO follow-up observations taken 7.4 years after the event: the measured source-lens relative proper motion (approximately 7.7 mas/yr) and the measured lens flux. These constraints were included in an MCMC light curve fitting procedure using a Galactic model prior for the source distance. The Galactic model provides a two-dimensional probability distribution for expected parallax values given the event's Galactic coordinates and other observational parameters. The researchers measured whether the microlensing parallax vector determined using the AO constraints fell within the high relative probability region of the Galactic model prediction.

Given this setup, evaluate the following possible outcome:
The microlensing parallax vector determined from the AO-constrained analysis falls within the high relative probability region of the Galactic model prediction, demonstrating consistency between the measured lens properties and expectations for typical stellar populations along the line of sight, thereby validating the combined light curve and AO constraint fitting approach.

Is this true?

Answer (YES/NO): YES